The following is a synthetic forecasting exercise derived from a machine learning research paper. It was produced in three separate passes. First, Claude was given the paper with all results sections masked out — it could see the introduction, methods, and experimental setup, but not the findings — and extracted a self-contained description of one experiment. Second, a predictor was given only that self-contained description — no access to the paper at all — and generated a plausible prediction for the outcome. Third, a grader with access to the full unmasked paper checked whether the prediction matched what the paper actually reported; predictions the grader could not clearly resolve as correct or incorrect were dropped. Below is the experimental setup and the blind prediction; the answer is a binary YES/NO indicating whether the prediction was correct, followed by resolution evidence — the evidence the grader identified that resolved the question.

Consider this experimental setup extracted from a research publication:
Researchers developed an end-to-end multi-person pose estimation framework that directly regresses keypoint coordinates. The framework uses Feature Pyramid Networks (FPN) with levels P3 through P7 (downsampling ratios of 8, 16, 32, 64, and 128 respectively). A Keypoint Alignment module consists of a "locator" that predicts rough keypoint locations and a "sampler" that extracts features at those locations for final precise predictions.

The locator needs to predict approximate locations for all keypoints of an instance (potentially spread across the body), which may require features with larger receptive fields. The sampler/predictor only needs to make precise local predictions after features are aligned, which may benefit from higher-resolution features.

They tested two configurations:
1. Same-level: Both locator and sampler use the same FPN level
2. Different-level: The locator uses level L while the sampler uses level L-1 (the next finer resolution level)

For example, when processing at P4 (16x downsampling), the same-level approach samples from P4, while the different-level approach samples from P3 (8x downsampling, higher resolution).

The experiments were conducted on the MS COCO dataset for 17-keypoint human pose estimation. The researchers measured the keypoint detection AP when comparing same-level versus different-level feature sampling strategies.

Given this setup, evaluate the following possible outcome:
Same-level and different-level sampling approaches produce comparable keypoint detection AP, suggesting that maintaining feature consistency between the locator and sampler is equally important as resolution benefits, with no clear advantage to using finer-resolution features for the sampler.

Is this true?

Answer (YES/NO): NO